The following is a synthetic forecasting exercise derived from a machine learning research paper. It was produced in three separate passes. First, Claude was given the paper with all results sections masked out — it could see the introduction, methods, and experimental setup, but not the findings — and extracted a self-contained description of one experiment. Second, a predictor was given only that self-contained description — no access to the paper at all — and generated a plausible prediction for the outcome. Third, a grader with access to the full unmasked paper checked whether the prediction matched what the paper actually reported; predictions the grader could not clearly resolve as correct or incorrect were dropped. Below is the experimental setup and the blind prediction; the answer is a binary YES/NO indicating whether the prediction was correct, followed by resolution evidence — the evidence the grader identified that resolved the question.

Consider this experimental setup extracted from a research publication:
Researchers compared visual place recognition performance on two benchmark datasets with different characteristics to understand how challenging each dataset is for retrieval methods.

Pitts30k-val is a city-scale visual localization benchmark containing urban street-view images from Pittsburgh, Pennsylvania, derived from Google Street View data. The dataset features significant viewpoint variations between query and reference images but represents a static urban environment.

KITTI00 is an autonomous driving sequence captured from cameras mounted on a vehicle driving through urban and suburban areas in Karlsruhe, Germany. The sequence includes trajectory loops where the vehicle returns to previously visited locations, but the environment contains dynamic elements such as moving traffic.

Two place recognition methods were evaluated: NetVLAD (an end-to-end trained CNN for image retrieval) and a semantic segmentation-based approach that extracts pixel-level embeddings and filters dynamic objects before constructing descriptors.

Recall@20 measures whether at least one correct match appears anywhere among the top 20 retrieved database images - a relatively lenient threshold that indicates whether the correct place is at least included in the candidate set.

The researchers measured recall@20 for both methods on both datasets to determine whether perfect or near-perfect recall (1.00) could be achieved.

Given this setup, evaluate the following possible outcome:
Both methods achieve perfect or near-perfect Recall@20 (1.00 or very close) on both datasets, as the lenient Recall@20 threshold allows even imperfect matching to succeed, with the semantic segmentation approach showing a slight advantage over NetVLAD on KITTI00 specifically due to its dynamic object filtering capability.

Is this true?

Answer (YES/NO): NO